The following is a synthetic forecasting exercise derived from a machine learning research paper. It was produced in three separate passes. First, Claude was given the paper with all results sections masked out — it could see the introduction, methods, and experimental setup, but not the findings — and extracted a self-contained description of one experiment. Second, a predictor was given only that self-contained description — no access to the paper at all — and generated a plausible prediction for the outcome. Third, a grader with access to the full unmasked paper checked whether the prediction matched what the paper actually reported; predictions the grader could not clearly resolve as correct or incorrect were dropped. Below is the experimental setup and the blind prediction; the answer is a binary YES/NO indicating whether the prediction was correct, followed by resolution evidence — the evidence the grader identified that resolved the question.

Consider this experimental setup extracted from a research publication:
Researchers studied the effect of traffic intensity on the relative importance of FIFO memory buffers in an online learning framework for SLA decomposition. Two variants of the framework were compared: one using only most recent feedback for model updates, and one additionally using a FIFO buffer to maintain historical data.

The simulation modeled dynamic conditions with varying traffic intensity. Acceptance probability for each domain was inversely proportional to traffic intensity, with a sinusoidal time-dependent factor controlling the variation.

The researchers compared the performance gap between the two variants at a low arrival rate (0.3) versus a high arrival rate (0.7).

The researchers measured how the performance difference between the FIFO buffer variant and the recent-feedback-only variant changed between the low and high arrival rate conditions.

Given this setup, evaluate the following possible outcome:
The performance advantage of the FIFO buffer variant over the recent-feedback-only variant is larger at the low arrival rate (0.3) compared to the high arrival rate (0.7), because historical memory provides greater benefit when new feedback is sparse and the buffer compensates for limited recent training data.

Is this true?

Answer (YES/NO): YES